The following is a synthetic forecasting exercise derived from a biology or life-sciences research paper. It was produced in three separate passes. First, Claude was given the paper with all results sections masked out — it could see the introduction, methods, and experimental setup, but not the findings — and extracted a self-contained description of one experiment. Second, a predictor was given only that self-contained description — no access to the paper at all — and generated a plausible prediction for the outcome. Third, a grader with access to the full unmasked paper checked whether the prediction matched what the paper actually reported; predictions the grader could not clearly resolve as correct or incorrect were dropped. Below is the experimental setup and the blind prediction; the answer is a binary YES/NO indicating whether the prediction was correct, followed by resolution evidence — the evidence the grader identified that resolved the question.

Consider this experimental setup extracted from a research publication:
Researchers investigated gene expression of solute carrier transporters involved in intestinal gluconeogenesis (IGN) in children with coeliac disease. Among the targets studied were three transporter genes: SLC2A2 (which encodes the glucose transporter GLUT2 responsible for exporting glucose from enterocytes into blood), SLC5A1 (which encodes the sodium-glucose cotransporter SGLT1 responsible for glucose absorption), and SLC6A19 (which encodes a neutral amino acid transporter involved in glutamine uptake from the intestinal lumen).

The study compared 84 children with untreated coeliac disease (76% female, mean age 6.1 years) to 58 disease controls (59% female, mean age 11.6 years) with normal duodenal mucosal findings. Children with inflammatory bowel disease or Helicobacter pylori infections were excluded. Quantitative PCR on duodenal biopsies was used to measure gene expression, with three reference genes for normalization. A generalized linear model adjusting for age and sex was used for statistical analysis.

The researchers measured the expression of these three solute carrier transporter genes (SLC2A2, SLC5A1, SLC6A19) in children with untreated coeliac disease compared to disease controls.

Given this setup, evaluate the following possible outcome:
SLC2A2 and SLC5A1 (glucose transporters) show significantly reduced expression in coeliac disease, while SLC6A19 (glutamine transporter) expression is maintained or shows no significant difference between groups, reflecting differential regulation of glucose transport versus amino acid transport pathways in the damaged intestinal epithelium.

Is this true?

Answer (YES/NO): NO